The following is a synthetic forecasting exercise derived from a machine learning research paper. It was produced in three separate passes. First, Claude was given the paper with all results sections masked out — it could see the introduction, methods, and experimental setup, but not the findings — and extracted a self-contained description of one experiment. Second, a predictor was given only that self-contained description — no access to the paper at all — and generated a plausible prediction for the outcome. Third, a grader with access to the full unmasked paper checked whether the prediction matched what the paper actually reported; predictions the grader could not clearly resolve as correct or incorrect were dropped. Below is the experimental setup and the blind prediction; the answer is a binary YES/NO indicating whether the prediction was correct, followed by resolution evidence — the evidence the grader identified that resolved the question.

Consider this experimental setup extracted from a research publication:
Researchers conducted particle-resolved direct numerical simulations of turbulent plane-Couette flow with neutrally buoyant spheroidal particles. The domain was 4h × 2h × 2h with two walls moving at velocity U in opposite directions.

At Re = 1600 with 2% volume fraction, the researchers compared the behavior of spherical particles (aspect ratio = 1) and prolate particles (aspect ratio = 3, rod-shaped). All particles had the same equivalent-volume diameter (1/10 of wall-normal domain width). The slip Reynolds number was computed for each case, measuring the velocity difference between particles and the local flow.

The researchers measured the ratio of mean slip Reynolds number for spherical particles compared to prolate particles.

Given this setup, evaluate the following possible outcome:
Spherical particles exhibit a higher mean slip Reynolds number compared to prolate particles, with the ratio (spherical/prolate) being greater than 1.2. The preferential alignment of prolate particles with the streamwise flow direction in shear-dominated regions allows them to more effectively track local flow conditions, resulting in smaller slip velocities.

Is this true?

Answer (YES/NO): YES